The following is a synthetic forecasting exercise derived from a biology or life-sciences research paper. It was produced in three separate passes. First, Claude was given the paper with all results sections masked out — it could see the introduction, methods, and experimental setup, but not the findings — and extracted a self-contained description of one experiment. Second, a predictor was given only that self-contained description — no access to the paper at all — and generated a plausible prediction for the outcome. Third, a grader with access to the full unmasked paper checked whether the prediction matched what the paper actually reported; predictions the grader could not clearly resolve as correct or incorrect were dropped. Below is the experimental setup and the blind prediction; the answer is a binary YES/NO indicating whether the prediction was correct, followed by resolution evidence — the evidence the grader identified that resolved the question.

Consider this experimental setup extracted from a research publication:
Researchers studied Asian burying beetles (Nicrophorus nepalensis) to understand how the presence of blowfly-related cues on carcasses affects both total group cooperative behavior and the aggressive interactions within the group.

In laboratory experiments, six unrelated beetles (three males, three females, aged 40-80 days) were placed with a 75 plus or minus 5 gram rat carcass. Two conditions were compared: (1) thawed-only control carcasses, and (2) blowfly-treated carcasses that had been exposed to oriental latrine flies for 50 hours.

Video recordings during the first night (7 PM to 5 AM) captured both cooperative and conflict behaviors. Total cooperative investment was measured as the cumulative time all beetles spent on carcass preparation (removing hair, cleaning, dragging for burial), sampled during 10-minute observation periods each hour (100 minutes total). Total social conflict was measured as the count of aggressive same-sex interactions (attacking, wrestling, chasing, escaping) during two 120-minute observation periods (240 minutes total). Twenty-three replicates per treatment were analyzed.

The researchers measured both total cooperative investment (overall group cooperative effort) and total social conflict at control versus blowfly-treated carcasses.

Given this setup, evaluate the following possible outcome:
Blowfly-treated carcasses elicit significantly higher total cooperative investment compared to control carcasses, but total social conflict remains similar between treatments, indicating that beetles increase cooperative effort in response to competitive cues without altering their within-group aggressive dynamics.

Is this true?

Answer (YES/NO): NO